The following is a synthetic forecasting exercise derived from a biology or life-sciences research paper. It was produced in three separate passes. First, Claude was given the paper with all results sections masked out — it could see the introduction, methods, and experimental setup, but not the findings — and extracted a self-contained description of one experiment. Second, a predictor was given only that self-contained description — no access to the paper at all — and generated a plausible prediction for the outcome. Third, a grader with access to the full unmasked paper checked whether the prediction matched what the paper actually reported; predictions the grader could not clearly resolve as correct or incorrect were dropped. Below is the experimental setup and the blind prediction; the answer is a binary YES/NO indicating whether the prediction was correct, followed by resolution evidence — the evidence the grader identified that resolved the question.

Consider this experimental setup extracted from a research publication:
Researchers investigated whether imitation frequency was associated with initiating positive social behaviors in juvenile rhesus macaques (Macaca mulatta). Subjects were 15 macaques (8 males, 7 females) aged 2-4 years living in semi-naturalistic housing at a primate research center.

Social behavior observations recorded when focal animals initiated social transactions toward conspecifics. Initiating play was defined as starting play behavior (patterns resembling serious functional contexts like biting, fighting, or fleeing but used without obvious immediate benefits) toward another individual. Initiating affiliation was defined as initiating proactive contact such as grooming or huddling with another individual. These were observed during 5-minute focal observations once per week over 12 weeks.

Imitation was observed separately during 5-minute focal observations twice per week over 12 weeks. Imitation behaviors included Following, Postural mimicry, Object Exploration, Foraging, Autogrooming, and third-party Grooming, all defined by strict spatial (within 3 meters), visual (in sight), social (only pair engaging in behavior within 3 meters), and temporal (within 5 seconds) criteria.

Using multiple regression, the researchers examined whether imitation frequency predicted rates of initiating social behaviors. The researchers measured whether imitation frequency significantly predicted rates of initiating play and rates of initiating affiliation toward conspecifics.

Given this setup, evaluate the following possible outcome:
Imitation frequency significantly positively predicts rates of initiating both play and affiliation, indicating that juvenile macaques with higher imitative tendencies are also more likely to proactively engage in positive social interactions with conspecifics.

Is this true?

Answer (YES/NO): NO